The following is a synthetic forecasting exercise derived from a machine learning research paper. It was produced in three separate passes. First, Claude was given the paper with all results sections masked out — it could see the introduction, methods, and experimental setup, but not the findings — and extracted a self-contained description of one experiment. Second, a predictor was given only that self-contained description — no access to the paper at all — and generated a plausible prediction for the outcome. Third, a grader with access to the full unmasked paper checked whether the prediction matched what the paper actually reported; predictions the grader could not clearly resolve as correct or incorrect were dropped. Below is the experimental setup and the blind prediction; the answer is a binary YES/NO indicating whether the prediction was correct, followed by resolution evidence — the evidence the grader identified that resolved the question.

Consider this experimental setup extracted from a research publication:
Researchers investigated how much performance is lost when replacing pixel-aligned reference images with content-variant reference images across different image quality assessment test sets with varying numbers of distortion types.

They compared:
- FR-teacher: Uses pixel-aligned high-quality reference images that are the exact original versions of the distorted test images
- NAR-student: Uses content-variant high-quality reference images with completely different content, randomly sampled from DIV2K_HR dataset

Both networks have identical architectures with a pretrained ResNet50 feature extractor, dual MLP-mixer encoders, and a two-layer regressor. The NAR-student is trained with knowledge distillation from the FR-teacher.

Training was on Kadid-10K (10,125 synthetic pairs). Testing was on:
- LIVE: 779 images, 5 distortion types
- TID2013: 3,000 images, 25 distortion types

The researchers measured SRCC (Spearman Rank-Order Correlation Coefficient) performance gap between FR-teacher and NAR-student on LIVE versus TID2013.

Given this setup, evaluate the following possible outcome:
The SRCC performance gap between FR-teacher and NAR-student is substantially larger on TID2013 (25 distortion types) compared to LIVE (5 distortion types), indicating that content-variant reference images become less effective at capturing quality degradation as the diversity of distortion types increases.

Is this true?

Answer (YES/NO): YES